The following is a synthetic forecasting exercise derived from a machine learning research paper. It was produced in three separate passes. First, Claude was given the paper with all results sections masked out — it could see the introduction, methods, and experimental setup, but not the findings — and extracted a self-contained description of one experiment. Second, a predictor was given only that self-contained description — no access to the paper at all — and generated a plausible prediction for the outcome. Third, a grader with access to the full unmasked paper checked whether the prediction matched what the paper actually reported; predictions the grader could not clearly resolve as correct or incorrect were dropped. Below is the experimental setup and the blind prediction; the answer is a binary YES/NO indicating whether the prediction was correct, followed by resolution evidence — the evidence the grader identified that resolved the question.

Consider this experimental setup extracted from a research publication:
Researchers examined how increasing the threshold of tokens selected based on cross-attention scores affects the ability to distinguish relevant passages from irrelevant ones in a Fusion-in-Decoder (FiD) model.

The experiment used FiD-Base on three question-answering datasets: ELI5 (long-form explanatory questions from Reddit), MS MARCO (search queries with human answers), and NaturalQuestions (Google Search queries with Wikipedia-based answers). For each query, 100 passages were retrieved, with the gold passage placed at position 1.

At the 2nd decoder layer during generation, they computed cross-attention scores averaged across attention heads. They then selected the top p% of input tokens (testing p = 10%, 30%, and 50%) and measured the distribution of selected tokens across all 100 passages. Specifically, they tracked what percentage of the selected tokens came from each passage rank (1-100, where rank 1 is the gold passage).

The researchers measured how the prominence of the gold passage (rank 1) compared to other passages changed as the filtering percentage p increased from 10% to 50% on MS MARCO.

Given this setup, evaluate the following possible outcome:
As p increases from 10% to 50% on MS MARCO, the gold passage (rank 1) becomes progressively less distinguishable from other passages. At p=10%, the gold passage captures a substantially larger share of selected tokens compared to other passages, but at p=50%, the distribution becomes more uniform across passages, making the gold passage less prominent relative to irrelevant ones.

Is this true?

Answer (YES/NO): NO